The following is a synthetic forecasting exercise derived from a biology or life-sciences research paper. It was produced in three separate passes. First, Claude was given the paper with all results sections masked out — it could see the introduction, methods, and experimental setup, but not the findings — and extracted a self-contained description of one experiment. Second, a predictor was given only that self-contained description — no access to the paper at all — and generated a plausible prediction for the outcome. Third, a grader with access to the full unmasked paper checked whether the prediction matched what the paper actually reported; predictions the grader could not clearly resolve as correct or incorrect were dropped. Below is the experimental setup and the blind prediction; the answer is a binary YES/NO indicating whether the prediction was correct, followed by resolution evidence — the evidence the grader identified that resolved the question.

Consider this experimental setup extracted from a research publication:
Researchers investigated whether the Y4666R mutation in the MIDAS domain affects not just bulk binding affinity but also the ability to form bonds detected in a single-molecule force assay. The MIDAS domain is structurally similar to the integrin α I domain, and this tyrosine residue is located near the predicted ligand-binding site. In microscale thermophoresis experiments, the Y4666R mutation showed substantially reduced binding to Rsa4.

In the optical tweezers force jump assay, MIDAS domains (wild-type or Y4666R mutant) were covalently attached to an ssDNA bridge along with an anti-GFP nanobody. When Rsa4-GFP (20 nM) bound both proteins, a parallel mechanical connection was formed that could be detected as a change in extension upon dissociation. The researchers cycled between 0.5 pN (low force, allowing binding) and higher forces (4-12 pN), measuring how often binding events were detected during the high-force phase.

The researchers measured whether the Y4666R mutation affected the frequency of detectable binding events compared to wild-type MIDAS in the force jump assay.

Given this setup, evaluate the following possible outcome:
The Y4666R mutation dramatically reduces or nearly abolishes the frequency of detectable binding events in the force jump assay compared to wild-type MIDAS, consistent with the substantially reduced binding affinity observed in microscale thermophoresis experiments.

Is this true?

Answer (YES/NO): NO